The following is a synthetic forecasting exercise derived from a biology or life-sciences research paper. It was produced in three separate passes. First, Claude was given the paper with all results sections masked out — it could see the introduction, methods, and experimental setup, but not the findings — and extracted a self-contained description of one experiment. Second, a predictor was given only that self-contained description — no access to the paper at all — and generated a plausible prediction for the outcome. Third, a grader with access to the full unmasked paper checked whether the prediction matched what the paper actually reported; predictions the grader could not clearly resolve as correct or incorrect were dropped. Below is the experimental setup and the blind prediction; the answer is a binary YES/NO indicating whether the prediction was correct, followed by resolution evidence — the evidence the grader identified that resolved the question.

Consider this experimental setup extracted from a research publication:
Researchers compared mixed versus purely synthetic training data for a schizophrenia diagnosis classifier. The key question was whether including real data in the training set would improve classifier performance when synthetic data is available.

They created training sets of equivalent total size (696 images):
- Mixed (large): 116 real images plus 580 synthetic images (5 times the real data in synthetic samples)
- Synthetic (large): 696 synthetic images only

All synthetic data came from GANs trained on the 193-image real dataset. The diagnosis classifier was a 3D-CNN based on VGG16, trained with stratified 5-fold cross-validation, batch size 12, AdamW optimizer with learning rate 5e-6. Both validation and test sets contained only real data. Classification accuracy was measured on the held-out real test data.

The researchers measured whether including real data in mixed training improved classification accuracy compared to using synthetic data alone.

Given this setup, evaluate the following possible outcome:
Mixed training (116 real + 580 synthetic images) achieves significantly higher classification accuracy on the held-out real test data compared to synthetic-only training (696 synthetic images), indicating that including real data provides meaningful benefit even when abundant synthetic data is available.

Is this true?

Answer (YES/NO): NO